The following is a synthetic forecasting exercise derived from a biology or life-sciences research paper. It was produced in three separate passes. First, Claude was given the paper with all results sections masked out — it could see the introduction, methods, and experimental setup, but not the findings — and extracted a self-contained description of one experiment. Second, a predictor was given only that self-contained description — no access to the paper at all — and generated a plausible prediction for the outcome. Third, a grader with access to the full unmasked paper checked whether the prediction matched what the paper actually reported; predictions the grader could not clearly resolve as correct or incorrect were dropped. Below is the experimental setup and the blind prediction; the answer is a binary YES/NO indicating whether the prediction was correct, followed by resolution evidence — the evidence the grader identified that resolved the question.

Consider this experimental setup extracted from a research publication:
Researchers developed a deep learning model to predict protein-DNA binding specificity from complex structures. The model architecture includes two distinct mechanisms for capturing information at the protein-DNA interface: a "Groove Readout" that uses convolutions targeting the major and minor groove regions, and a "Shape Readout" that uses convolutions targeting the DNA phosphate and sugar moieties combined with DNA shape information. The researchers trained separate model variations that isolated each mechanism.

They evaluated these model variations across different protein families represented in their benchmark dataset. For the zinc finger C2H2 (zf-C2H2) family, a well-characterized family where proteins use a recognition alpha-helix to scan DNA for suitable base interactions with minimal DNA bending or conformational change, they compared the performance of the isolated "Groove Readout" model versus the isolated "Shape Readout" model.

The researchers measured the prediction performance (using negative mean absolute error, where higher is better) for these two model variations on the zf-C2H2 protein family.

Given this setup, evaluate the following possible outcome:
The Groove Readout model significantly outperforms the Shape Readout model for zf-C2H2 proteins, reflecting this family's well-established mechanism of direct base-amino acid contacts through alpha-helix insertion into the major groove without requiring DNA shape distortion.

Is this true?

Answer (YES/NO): YES